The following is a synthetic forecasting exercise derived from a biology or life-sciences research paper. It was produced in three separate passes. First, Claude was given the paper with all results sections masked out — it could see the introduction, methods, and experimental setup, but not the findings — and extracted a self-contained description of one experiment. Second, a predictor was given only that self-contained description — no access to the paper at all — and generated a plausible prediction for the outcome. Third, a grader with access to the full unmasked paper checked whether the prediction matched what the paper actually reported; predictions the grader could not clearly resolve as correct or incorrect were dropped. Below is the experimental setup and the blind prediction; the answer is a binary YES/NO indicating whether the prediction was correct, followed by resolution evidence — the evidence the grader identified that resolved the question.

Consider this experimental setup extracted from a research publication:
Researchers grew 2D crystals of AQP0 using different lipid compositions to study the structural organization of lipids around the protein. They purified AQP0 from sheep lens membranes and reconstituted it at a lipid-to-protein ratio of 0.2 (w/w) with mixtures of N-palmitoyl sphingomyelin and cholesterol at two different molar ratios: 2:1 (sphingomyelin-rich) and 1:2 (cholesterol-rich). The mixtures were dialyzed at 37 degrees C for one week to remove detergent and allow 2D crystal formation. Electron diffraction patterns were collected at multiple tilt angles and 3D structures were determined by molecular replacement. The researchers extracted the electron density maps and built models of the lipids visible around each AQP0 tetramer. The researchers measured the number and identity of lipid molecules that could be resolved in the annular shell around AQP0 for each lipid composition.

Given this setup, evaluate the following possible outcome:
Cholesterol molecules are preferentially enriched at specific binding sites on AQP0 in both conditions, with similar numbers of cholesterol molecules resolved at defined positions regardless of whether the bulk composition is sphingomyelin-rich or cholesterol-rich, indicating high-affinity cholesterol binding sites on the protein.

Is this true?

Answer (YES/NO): NO